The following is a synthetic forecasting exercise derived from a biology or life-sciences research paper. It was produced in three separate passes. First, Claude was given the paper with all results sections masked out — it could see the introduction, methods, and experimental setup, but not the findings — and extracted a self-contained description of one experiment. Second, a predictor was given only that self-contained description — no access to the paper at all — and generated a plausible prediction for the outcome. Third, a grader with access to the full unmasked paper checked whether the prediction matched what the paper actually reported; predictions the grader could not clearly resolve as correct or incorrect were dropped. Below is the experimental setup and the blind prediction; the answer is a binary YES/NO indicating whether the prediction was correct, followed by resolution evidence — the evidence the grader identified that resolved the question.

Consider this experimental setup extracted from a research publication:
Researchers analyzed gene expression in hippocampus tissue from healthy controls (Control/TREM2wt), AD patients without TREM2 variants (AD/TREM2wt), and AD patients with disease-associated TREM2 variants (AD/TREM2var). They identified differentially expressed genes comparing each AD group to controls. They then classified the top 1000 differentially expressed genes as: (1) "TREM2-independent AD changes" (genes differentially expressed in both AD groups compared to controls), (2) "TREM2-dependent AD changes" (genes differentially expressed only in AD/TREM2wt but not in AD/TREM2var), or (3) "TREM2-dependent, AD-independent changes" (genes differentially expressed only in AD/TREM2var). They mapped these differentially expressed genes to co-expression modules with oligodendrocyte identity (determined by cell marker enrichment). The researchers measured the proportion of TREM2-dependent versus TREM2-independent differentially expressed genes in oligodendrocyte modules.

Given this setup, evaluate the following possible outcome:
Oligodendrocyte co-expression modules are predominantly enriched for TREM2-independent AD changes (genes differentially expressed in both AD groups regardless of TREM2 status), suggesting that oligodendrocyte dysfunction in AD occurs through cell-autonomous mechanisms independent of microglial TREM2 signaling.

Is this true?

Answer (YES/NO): NO